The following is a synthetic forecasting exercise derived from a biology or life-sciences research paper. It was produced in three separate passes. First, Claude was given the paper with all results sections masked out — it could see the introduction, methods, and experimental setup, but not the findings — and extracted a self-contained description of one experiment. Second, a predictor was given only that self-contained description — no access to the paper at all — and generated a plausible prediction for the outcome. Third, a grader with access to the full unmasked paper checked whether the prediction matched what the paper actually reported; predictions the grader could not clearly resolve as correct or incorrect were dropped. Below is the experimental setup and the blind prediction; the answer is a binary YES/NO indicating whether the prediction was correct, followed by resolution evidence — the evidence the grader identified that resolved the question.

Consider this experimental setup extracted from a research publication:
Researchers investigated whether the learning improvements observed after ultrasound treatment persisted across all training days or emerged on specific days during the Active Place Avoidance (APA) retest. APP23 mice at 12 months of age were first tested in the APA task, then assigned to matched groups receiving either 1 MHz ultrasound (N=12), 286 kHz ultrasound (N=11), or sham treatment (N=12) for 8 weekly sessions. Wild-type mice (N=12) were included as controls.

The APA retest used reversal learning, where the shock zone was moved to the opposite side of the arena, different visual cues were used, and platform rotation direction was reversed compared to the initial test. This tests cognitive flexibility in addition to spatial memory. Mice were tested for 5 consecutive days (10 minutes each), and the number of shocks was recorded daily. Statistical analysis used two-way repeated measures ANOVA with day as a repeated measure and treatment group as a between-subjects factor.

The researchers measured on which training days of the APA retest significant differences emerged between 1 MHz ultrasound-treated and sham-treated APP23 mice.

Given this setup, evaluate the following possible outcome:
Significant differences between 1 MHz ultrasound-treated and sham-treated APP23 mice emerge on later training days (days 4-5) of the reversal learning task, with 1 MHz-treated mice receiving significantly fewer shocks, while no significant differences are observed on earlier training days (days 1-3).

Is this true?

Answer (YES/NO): YES